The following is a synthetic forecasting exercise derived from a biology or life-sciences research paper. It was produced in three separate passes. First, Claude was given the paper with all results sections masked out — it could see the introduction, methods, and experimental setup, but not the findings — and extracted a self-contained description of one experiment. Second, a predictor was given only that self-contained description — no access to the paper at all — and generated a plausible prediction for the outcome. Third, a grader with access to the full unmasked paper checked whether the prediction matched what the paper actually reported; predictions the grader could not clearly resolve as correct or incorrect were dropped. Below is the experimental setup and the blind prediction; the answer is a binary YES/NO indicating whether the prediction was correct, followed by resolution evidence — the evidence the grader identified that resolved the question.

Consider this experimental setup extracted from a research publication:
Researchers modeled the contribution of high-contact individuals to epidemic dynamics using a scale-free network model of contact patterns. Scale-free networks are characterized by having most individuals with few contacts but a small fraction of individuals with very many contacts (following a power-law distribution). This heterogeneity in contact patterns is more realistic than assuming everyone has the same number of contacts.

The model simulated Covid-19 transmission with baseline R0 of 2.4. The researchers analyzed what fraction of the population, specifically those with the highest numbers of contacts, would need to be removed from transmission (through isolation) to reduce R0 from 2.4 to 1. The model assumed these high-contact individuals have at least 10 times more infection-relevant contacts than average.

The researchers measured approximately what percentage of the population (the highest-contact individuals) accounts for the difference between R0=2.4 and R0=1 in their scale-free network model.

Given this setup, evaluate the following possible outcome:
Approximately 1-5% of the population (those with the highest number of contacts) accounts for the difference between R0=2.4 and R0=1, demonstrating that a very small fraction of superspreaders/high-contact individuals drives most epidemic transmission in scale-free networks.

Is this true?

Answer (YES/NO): YES